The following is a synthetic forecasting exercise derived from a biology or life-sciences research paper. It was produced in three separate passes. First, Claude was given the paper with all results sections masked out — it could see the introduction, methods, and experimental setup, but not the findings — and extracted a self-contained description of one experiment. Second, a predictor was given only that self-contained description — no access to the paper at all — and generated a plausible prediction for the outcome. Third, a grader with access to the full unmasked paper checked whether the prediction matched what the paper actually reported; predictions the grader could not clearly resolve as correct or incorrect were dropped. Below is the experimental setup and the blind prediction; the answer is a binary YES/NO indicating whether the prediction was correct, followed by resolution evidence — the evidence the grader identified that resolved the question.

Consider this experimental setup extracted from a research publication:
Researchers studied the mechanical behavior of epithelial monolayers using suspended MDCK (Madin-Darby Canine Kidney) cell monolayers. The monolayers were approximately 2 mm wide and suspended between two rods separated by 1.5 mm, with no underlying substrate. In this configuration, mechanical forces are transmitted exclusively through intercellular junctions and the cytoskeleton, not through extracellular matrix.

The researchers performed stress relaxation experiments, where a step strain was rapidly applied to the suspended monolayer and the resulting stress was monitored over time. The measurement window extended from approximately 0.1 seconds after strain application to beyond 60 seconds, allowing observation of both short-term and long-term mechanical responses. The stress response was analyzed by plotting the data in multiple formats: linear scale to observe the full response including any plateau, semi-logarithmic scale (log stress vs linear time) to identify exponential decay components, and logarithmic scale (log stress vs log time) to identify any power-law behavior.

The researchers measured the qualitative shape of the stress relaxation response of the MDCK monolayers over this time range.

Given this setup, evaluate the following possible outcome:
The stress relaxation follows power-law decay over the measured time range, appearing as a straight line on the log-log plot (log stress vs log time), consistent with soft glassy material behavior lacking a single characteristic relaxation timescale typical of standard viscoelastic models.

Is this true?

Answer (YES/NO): NO